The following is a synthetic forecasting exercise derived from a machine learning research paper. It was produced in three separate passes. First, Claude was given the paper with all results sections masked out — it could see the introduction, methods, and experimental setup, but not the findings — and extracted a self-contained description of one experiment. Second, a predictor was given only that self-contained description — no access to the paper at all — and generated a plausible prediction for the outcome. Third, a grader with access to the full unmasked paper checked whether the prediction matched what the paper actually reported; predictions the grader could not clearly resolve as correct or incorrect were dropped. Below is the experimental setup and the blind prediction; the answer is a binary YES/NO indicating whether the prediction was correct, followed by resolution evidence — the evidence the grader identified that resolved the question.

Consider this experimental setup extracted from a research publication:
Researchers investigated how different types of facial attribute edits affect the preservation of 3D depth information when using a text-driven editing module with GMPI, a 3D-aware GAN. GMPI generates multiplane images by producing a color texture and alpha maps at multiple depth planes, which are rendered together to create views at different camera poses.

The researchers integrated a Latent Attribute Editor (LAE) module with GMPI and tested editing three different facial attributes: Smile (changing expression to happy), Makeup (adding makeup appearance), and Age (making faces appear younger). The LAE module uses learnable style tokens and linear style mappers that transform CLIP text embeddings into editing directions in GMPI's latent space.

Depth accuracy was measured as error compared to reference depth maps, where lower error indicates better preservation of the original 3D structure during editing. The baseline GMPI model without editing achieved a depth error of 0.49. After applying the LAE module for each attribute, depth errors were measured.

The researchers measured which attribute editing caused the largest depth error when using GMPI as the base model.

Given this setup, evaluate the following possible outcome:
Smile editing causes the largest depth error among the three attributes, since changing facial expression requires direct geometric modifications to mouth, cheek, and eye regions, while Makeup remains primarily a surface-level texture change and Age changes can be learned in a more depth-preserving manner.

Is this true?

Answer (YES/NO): NO